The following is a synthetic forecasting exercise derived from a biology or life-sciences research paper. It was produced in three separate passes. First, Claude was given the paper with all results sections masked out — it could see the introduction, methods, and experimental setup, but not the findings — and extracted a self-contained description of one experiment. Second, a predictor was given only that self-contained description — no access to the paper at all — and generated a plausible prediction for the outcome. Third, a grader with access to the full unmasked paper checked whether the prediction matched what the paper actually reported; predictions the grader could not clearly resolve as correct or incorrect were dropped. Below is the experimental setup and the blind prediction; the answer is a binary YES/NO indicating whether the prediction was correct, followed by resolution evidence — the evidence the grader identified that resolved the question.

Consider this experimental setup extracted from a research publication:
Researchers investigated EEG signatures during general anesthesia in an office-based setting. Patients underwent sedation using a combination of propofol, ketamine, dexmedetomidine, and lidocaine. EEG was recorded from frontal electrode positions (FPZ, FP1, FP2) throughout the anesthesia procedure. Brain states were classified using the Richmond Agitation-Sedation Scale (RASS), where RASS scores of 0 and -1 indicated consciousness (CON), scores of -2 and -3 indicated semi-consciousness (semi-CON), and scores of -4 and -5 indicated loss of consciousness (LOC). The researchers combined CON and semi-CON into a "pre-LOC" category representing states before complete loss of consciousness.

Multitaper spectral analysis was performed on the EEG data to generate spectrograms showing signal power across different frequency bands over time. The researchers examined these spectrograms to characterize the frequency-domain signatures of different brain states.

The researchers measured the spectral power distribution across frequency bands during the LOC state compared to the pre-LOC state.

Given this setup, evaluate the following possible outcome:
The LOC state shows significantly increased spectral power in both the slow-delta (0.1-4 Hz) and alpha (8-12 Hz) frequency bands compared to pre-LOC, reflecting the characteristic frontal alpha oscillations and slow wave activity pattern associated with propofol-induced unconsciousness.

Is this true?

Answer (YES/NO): NO